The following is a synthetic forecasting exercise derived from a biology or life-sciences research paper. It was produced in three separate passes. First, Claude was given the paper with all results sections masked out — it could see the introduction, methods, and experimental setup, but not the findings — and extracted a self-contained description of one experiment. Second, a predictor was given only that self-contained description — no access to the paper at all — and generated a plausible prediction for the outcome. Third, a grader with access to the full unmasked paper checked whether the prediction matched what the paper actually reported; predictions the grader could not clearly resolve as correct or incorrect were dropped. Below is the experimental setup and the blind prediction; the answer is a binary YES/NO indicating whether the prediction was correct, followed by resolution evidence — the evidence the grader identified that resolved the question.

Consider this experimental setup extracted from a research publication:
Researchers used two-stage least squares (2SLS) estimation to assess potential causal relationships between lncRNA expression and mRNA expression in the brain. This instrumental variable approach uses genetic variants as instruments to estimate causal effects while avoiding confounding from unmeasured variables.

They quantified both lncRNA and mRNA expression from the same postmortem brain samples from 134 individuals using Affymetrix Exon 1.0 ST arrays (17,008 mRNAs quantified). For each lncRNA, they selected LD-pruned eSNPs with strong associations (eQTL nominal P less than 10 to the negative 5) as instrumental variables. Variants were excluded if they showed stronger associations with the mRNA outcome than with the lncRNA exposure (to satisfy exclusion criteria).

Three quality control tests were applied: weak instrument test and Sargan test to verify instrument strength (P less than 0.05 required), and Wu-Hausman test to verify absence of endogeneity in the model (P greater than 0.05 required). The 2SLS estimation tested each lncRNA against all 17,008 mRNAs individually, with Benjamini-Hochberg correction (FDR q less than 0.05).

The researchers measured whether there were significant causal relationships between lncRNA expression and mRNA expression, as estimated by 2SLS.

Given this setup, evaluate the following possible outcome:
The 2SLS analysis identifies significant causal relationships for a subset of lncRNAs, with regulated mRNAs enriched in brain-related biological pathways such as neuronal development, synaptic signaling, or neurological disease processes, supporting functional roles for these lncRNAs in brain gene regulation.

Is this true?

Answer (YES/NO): NO